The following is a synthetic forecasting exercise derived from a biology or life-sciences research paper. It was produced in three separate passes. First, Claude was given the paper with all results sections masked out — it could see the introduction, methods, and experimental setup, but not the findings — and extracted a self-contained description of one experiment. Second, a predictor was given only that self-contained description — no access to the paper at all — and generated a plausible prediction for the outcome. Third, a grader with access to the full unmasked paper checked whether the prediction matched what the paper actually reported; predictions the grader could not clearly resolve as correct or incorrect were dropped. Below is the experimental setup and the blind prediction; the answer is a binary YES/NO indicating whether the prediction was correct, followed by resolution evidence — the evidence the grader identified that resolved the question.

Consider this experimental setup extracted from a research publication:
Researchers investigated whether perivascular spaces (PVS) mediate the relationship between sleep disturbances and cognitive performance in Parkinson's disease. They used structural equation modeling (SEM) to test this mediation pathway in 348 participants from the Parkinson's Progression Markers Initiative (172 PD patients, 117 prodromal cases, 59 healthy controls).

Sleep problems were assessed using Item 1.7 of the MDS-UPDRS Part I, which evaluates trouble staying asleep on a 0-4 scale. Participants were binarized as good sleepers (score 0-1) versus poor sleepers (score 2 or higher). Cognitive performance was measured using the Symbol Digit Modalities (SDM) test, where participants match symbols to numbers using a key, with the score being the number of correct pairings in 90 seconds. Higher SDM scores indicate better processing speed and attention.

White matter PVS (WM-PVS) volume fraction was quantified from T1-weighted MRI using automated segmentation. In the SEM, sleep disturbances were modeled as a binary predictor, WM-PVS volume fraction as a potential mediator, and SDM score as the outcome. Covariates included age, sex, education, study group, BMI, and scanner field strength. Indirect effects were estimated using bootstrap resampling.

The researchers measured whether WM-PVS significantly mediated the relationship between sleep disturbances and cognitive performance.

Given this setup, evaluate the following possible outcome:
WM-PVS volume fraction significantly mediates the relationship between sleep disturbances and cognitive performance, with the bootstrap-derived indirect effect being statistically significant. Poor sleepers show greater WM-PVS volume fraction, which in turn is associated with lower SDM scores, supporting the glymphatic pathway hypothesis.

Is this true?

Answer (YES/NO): NO